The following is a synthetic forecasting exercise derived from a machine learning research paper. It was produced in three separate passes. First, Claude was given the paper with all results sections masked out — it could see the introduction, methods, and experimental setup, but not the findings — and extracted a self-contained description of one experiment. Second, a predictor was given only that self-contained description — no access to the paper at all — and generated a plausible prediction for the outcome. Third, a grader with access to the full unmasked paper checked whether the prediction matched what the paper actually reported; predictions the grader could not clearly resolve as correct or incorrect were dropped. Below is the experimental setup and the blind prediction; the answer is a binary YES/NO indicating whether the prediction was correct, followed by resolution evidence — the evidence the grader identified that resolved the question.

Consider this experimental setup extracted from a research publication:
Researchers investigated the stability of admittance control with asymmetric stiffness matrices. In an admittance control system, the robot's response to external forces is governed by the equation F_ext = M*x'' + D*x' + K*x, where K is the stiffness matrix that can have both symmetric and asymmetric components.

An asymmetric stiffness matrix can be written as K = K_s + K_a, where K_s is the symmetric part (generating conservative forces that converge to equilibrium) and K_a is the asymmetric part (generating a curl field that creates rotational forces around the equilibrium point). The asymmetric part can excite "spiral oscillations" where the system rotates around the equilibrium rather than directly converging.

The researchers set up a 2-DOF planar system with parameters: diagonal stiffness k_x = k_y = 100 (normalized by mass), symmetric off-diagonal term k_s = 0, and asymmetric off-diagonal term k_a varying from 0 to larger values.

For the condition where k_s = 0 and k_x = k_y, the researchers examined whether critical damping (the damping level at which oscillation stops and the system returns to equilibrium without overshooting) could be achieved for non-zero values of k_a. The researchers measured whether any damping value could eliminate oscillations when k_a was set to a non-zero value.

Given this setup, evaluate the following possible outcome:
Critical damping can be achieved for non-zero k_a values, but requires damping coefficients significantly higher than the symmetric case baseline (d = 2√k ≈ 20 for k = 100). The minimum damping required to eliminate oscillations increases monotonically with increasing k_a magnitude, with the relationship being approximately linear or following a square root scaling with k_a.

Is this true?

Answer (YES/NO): NO